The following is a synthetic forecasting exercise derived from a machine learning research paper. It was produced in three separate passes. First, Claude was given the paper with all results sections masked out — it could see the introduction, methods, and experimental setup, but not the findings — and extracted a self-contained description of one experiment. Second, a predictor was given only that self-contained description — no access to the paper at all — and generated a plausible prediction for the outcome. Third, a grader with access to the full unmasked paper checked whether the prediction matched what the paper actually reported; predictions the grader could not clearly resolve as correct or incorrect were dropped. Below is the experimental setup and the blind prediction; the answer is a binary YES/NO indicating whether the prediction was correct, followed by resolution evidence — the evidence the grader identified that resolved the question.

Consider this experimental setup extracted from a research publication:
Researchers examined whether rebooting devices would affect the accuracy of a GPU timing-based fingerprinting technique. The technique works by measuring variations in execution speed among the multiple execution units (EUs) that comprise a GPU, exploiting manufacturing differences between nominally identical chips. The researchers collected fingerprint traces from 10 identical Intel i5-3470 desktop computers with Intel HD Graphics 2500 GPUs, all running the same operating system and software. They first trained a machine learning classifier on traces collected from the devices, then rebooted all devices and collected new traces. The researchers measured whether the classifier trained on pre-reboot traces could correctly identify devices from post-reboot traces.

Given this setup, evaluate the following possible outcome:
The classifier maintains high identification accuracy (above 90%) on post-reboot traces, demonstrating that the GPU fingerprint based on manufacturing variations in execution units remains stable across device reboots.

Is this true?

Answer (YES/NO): NO